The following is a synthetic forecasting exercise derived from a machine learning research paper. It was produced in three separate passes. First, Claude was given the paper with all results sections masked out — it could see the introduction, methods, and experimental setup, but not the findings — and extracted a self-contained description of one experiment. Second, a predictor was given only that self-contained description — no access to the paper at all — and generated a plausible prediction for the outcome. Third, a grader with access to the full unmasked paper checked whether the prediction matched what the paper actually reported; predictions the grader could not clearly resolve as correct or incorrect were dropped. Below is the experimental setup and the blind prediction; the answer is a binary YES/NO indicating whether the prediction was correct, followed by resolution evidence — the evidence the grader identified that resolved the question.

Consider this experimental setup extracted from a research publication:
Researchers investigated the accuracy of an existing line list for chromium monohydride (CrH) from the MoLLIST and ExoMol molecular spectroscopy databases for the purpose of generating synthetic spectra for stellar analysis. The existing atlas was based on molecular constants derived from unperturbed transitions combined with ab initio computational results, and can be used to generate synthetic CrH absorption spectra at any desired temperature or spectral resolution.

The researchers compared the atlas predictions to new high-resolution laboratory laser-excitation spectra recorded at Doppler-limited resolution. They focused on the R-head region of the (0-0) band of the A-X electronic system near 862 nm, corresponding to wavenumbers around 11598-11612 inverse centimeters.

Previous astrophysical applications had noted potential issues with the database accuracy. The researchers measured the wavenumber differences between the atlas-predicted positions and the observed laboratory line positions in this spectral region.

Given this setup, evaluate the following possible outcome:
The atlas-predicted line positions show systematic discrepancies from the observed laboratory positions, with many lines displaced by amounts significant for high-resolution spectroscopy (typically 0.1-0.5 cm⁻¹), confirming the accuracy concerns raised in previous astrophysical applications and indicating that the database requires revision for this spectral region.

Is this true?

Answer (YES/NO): NO